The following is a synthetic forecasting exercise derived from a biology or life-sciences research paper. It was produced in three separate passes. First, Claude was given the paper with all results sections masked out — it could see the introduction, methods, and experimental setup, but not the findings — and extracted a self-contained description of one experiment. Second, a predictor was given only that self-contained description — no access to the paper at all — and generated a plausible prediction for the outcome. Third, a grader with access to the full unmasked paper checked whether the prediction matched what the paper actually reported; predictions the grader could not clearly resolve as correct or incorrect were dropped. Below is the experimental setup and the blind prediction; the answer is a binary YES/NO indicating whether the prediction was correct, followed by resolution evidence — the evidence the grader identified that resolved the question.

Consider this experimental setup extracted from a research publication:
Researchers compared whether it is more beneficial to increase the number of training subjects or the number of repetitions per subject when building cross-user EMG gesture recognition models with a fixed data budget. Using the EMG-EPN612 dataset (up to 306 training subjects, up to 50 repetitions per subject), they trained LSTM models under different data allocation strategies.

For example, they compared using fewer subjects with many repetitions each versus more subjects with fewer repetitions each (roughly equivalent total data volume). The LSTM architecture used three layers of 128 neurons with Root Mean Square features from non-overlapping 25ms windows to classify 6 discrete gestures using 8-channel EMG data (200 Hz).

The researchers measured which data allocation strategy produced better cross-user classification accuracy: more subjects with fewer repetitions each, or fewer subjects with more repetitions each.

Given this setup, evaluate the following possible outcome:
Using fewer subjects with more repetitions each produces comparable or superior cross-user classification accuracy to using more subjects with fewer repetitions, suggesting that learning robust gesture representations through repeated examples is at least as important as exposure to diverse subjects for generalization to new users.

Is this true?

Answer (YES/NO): NO